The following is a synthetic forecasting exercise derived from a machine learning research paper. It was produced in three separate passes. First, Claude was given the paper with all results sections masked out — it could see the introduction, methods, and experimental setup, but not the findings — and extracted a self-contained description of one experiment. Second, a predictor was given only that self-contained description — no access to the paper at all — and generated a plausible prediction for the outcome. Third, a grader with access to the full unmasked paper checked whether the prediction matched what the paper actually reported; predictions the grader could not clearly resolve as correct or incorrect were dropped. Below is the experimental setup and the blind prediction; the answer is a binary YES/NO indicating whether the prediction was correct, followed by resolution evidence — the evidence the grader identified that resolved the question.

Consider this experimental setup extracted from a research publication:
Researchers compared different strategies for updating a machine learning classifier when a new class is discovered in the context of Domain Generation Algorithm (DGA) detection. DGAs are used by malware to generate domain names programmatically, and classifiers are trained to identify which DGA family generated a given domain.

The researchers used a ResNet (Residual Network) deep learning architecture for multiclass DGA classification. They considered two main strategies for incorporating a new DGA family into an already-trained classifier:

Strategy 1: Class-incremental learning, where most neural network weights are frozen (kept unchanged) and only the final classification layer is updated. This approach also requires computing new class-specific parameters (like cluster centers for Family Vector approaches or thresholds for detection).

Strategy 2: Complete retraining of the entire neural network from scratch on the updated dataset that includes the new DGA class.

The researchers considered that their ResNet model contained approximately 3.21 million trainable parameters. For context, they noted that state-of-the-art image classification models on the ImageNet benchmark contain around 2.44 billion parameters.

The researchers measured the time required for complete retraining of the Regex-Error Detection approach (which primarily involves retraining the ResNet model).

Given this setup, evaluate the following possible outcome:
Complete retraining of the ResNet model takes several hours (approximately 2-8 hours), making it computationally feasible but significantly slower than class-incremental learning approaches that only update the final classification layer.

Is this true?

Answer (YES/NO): NO